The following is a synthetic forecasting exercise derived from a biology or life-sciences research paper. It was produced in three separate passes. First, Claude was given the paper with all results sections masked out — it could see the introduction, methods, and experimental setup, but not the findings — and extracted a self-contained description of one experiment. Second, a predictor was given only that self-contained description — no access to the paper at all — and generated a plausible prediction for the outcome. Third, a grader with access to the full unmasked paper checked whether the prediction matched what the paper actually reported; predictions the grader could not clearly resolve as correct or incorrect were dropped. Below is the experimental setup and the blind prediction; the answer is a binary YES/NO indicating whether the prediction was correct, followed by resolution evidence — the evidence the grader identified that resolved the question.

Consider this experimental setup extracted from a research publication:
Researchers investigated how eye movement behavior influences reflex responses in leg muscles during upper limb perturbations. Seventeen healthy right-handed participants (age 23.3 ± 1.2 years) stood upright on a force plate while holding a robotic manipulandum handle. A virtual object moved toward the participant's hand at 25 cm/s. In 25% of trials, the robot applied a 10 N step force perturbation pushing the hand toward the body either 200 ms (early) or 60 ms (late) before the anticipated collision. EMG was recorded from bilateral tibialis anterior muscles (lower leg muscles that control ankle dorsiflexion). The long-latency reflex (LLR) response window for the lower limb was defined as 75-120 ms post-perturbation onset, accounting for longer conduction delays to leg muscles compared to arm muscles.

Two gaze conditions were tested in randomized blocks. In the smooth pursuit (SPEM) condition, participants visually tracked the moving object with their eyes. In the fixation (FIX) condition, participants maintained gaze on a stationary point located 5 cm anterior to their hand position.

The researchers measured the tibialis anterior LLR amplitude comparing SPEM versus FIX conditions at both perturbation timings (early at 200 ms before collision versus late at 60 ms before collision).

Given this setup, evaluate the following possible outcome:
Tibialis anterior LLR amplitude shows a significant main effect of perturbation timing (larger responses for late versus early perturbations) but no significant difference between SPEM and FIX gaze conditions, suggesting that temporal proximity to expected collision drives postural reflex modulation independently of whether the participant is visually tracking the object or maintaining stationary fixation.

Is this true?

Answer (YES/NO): NO